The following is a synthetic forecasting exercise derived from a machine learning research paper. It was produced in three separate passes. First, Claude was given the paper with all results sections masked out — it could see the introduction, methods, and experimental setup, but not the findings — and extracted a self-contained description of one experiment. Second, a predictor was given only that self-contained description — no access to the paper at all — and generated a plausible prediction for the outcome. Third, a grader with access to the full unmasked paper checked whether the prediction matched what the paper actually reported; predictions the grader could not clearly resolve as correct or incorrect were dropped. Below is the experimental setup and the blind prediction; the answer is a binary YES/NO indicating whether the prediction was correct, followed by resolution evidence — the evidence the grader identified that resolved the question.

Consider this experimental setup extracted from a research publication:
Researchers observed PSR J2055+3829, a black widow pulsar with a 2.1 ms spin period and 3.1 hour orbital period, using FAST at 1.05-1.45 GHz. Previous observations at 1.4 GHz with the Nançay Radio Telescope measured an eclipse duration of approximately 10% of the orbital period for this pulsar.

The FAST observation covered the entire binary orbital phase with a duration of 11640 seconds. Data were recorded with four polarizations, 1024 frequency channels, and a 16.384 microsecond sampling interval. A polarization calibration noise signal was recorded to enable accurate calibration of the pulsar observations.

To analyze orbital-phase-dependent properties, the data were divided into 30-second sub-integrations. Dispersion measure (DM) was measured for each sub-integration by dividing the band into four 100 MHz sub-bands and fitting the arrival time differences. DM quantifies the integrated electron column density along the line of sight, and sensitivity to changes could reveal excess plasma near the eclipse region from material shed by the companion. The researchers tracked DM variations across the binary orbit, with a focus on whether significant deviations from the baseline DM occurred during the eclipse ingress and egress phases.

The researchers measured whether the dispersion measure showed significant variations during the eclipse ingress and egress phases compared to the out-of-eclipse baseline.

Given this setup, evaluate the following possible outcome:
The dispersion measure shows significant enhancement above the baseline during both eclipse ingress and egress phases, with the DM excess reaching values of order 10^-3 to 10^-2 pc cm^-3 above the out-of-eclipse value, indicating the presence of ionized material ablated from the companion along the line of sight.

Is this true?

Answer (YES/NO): YES